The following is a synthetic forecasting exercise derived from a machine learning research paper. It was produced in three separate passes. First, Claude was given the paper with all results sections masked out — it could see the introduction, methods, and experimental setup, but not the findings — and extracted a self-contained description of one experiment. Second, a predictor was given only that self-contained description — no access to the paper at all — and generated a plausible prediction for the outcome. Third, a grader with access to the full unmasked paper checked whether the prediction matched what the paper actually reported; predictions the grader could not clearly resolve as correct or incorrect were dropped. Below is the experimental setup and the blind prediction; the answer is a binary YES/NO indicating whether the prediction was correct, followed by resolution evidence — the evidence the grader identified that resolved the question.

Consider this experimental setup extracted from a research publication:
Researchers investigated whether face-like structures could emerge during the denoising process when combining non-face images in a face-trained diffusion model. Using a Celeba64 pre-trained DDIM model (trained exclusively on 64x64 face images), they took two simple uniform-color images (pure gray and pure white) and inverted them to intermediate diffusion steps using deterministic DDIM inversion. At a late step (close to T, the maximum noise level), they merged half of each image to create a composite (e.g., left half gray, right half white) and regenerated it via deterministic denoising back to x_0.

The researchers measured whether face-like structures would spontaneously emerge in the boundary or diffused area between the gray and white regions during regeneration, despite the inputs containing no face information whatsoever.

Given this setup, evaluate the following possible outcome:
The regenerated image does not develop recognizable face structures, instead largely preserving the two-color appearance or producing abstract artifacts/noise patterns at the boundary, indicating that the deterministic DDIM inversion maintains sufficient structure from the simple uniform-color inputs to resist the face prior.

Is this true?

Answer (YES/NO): NO